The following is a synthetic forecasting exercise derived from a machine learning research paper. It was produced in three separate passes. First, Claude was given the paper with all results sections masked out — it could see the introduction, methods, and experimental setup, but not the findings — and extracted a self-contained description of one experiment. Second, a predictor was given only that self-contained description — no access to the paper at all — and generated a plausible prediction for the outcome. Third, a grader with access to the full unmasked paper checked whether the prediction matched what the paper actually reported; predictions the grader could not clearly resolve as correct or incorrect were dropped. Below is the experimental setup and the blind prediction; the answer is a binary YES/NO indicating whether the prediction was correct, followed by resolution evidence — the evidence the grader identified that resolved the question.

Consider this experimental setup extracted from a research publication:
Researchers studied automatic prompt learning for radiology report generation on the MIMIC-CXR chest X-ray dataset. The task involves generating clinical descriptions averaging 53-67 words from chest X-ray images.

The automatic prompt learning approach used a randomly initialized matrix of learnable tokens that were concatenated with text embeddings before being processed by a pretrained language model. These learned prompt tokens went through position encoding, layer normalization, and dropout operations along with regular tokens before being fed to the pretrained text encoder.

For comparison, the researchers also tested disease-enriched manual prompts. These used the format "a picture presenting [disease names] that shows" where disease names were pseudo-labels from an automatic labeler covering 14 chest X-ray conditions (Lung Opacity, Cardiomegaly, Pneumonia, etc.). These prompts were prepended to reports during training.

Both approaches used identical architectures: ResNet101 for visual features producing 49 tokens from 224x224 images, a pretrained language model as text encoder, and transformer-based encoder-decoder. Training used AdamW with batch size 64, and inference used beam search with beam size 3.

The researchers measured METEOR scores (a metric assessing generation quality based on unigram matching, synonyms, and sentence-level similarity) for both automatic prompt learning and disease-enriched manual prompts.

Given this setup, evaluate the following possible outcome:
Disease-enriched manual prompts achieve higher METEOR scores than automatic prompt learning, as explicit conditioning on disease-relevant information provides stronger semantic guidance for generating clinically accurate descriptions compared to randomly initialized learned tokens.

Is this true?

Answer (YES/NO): YES